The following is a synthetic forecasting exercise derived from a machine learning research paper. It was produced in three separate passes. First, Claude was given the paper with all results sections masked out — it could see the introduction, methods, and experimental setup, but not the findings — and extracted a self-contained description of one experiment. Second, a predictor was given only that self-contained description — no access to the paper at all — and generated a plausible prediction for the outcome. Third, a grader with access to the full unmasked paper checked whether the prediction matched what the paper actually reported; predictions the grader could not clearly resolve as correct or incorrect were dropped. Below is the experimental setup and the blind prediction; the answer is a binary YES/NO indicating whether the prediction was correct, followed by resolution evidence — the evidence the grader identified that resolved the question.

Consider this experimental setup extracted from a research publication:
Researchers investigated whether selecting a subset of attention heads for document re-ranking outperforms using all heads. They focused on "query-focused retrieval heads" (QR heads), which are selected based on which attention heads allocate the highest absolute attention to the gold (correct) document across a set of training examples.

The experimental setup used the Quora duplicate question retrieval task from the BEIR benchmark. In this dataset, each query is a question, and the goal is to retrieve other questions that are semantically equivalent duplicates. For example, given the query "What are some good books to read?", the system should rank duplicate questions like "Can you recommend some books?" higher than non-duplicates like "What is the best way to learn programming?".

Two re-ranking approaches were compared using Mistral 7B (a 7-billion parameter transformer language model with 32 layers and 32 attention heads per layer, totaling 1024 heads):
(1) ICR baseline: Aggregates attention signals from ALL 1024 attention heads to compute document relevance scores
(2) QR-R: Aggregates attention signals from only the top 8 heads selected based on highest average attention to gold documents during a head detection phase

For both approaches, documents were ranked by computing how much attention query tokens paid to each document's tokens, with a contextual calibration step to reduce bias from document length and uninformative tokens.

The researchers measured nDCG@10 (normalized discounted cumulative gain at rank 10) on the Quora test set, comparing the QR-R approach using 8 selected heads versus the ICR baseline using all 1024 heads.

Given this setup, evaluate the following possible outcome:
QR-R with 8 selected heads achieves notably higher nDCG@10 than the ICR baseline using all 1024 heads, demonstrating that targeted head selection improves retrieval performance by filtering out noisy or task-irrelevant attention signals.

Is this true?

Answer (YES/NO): NO